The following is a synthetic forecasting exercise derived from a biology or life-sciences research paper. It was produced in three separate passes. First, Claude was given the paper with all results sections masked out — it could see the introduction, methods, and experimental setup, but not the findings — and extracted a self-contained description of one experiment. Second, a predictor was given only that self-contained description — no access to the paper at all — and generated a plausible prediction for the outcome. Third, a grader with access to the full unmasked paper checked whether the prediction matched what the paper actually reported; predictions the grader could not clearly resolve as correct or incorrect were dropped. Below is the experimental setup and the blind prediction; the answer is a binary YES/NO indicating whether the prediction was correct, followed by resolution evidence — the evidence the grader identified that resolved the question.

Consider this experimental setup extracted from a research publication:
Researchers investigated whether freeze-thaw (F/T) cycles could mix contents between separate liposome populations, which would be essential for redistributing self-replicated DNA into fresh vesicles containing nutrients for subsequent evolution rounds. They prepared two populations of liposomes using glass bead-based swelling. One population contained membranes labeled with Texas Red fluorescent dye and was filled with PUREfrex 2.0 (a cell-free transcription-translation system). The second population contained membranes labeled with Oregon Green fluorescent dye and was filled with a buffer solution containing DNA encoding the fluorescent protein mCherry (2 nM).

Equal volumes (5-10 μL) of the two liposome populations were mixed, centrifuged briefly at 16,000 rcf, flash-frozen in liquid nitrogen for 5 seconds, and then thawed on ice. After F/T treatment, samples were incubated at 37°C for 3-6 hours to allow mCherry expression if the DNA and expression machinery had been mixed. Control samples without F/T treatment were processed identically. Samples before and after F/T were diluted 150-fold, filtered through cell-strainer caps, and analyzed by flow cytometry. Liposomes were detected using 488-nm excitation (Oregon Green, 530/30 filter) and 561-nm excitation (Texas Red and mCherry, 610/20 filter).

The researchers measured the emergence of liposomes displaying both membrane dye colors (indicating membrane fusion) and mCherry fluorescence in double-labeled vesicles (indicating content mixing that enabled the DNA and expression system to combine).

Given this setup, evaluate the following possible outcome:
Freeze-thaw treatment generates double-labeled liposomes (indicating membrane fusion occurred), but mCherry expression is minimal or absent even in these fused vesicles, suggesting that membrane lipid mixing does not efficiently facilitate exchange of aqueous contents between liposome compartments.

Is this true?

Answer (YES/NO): NO